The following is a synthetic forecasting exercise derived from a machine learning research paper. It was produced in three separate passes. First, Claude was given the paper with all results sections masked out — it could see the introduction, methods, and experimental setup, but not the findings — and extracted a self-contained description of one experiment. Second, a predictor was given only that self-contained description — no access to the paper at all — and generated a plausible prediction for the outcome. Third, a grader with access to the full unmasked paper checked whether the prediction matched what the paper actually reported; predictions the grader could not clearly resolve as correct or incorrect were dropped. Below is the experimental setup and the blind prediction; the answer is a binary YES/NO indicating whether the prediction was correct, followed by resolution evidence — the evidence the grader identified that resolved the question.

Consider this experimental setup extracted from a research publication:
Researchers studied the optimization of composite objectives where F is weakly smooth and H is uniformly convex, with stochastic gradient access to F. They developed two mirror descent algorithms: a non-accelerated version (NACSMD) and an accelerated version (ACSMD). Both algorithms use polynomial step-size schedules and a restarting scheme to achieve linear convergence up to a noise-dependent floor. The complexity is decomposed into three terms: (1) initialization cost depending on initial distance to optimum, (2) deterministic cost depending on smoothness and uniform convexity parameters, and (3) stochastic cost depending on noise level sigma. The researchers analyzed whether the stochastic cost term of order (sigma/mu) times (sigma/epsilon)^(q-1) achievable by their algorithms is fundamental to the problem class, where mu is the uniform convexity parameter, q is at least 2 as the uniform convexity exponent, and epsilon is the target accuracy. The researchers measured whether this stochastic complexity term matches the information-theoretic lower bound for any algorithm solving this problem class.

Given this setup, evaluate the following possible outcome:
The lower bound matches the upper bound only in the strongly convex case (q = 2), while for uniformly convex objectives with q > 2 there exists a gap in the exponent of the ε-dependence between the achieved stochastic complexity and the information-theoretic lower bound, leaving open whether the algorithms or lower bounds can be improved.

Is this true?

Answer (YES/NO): NO